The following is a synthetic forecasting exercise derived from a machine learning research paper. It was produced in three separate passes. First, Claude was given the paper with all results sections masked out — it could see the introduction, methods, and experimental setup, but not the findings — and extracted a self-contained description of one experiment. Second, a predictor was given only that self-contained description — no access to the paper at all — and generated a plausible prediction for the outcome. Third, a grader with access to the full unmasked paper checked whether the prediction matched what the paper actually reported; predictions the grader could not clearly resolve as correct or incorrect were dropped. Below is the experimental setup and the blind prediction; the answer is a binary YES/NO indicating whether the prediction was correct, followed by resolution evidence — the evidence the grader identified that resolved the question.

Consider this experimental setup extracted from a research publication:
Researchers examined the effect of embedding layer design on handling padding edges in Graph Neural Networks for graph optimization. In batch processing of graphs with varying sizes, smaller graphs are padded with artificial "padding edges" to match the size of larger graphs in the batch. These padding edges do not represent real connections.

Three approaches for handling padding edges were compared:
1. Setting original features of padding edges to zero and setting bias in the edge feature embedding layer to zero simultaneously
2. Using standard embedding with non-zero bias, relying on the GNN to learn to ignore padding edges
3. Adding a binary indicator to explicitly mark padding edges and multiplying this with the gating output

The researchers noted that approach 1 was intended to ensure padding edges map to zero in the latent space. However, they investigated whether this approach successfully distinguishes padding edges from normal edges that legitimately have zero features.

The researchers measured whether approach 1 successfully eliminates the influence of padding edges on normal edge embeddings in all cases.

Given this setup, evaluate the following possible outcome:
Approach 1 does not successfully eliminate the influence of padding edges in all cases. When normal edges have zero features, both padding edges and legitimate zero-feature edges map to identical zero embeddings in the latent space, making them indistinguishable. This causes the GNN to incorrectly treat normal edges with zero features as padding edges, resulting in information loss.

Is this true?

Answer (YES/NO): YES